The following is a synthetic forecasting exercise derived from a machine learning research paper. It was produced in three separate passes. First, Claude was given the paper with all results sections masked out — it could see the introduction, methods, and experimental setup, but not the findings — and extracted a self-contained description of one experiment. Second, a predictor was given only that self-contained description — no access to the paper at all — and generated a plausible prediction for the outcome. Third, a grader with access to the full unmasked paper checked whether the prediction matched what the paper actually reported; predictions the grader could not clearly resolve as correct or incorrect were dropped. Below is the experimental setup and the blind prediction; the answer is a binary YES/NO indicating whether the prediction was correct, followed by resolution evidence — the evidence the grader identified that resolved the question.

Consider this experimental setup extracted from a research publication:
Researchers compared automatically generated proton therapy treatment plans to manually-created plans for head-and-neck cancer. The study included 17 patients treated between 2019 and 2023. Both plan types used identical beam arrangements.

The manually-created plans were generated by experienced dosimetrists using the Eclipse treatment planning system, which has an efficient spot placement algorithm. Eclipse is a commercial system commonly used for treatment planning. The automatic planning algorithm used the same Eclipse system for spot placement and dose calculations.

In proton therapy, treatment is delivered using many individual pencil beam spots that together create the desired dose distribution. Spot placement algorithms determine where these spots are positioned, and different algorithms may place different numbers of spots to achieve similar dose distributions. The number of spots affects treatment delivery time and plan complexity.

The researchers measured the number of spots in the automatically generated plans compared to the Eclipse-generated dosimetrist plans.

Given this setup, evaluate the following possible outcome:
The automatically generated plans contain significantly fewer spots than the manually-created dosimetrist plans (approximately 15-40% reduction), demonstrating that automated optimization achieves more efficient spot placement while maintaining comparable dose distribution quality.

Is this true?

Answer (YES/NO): NO